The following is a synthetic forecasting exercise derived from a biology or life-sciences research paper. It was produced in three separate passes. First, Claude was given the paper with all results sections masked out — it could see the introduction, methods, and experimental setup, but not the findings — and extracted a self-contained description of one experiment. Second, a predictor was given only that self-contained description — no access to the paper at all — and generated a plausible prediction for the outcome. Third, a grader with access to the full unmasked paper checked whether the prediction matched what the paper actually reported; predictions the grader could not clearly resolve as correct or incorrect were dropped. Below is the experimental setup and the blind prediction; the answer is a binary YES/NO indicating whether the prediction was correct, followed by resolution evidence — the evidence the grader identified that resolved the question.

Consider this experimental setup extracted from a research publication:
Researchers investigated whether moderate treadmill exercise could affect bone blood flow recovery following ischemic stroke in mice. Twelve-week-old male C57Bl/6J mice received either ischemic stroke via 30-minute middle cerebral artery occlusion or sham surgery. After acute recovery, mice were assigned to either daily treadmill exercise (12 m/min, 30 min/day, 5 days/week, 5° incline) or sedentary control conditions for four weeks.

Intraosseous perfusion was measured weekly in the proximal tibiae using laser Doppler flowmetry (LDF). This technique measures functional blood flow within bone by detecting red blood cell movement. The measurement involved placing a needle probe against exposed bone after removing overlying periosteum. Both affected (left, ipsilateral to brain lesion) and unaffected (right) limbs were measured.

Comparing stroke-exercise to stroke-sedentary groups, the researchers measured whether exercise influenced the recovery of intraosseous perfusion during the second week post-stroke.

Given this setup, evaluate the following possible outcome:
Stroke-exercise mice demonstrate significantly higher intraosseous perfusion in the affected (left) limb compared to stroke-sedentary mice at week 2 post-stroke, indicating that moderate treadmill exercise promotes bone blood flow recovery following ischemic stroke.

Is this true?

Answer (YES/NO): NO